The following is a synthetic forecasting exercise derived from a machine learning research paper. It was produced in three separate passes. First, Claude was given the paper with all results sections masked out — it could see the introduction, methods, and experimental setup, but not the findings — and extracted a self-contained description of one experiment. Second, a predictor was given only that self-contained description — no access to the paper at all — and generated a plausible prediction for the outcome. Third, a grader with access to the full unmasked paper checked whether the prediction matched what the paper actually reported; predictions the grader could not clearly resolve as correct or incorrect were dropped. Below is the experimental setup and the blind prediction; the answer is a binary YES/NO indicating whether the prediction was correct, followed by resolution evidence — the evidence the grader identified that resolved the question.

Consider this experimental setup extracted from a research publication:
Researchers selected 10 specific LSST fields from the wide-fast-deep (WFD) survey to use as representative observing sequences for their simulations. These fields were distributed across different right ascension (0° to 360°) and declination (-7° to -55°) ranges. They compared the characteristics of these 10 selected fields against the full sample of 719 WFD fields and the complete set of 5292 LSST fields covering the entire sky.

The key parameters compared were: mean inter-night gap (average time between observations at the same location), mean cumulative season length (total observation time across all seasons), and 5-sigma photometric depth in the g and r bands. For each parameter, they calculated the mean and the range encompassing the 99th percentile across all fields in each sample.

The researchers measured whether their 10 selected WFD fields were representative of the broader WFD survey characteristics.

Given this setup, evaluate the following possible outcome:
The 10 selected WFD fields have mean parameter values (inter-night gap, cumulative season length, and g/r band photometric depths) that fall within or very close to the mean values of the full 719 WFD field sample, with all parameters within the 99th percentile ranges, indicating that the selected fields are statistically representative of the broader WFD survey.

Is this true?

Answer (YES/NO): YES